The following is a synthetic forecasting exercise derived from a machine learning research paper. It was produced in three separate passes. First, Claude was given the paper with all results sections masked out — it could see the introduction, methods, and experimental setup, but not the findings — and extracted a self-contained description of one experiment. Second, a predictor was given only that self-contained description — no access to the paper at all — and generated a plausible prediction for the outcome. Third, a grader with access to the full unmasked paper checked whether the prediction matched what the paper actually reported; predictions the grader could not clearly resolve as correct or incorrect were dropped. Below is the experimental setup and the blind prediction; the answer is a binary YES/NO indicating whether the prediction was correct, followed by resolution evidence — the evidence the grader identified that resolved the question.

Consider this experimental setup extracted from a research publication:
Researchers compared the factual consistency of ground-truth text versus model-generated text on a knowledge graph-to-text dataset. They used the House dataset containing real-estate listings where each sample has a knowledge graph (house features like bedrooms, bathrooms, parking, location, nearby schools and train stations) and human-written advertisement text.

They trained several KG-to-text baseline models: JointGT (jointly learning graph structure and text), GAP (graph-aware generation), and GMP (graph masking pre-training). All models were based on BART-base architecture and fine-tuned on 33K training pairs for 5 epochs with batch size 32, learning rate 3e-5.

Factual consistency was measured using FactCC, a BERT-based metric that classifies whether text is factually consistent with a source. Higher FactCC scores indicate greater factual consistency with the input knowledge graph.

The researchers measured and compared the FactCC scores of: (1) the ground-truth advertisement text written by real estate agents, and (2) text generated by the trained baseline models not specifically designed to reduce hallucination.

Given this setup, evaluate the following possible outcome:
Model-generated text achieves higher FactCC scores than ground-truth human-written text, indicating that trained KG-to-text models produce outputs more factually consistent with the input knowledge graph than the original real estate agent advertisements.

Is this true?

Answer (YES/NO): YES